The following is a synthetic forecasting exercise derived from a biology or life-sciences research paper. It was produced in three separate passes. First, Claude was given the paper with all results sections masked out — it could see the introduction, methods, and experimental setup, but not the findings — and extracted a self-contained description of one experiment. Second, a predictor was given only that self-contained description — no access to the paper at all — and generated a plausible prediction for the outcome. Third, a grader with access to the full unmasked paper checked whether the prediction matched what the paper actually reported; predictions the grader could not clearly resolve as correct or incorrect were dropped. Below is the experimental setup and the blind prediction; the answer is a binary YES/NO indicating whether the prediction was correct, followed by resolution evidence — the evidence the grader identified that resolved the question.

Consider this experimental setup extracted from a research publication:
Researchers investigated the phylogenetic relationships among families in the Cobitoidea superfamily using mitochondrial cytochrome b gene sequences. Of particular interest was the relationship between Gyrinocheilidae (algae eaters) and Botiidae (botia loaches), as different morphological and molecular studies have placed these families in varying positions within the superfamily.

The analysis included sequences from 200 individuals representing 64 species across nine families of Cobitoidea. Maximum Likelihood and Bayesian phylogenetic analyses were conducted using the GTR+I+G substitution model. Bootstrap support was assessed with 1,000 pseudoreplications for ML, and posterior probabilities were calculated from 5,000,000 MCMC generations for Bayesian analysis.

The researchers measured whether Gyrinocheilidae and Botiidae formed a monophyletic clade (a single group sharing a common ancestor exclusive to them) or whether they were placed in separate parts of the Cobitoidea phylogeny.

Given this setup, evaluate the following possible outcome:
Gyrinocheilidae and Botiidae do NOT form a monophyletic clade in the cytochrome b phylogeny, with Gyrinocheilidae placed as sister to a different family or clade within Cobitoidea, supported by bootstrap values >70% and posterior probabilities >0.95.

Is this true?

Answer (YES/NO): NO